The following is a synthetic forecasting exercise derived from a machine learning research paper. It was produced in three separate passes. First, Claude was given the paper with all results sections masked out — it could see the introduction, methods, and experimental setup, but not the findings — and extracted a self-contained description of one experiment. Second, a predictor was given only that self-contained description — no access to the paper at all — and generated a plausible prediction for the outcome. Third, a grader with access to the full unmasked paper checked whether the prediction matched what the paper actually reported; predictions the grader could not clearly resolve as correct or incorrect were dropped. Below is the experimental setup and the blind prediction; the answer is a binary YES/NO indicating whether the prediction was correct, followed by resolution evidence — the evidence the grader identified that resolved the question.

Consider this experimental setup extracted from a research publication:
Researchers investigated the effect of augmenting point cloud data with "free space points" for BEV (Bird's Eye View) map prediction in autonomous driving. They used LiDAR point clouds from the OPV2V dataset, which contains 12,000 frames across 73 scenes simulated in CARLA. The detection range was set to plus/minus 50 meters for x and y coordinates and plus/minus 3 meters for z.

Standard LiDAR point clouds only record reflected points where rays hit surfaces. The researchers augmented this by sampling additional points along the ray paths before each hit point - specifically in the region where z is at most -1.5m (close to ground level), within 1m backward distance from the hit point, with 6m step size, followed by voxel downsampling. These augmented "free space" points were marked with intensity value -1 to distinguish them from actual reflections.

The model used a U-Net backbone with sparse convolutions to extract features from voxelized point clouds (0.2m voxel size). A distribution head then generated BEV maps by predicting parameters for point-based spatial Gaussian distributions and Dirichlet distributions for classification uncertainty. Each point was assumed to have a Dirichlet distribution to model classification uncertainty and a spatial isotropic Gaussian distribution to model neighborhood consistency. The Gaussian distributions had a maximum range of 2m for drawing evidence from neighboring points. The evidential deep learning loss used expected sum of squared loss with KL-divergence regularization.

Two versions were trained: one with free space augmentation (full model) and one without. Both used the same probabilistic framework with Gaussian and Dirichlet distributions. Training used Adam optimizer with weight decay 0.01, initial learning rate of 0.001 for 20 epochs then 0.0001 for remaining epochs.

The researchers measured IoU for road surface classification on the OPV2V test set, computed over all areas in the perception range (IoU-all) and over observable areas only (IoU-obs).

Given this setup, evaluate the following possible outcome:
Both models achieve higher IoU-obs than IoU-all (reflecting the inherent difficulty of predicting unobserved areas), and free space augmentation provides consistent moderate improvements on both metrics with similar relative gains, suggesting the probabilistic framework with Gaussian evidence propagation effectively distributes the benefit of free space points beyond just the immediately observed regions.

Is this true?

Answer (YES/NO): NO